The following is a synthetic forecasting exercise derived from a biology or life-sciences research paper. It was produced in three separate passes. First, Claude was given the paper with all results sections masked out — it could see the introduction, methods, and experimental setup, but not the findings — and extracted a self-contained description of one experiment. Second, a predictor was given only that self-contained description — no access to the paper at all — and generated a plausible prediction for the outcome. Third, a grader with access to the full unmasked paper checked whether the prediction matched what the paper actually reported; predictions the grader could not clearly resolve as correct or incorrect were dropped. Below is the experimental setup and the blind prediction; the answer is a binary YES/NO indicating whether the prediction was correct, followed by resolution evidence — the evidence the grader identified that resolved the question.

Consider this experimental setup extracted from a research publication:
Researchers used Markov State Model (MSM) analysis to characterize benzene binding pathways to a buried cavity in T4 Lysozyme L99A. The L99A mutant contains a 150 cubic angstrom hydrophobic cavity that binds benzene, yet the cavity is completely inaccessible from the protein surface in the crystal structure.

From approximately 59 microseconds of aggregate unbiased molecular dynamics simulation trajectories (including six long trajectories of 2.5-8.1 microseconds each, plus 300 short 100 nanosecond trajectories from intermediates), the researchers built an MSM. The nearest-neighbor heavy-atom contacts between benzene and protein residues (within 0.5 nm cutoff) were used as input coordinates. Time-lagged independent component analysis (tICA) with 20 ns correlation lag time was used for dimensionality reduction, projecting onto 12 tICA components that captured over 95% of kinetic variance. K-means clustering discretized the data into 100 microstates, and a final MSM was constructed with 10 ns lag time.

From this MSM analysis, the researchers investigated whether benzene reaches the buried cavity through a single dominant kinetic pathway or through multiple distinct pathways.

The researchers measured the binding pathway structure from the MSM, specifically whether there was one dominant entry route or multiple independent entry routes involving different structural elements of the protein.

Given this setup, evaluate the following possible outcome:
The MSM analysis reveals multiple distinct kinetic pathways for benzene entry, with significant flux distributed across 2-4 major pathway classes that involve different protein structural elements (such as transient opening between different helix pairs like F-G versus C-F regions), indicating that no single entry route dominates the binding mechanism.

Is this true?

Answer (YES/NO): YES